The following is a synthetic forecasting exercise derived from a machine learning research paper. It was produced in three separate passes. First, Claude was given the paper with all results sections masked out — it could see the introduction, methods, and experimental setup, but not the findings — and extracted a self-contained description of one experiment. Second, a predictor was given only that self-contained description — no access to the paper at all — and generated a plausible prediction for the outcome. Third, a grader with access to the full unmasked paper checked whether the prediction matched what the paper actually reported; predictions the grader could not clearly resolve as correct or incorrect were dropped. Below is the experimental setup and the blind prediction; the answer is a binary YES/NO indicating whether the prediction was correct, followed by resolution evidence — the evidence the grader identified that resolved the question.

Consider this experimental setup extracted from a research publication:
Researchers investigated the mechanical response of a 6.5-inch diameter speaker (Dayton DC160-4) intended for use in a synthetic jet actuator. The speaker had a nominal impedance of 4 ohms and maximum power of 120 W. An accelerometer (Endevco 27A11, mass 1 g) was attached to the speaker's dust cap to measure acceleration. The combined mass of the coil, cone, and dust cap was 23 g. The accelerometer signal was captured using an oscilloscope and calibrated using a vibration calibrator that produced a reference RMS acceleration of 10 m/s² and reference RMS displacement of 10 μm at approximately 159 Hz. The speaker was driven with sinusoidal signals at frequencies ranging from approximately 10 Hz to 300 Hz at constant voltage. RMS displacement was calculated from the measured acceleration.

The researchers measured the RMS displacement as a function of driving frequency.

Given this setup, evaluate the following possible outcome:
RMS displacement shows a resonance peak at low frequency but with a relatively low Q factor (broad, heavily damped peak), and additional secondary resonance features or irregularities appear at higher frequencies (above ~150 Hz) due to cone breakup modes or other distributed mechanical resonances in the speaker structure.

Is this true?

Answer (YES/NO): NO